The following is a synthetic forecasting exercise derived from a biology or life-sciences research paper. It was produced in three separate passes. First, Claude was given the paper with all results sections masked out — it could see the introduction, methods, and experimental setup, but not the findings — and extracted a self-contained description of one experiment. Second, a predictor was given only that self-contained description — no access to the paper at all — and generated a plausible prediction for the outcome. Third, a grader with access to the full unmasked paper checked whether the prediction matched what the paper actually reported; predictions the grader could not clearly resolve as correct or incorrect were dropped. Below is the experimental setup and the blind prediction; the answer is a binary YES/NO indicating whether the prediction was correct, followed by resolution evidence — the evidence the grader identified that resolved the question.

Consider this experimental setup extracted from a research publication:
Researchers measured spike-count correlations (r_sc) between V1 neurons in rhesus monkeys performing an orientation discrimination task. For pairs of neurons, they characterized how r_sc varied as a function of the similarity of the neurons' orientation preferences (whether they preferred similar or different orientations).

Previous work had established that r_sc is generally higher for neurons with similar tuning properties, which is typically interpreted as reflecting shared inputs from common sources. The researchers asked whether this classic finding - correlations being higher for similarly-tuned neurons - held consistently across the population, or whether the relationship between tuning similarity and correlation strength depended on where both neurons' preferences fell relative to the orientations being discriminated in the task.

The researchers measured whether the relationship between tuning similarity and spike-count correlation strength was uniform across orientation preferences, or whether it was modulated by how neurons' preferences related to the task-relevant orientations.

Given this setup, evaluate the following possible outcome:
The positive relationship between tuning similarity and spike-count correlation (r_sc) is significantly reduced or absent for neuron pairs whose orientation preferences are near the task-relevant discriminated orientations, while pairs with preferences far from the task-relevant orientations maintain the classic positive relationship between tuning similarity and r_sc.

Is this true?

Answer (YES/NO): NO